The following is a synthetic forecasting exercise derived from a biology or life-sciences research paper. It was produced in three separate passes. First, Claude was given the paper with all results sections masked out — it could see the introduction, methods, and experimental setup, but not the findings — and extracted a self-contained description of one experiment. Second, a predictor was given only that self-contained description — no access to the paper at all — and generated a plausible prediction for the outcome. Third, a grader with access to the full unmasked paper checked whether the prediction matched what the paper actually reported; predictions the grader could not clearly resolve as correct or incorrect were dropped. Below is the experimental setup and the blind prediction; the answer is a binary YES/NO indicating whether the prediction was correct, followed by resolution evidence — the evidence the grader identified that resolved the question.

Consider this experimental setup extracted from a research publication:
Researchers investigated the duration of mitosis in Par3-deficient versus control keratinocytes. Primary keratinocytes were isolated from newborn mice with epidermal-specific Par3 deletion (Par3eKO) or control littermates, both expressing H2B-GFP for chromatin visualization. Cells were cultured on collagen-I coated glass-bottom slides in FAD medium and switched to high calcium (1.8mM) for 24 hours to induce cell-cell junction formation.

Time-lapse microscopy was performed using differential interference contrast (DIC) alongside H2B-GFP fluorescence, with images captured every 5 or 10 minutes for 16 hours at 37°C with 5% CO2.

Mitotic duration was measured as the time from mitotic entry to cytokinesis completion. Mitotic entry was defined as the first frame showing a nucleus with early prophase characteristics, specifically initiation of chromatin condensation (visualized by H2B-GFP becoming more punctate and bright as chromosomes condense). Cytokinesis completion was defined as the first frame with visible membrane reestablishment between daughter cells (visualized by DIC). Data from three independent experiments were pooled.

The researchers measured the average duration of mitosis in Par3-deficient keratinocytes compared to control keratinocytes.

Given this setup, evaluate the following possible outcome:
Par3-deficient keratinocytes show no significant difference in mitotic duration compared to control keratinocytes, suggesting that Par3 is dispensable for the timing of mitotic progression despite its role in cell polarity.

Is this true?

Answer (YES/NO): NO